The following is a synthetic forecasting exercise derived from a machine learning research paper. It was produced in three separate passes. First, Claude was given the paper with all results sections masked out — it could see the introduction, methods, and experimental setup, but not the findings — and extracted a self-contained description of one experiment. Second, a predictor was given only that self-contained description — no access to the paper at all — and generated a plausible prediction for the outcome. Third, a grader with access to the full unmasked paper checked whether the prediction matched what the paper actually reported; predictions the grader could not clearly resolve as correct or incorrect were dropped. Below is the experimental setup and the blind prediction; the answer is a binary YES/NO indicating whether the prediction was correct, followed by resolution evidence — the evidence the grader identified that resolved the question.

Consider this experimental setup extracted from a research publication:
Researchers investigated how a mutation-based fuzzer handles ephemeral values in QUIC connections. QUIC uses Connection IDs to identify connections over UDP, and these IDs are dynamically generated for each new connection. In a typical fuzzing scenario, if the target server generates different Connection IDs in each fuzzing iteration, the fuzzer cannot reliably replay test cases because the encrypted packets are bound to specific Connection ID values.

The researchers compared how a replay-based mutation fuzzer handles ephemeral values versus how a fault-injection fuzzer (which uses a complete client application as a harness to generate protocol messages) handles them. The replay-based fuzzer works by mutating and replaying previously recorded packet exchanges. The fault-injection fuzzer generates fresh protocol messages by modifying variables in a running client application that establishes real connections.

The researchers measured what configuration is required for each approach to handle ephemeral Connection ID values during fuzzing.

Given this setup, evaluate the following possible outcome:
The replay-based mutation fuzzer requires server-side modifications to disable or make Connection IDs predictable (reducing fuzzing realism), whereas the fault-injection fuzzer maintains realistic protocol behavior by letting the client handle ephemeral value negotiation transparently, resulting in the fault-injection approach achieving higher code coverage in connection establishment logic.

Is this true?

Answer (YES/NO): NO